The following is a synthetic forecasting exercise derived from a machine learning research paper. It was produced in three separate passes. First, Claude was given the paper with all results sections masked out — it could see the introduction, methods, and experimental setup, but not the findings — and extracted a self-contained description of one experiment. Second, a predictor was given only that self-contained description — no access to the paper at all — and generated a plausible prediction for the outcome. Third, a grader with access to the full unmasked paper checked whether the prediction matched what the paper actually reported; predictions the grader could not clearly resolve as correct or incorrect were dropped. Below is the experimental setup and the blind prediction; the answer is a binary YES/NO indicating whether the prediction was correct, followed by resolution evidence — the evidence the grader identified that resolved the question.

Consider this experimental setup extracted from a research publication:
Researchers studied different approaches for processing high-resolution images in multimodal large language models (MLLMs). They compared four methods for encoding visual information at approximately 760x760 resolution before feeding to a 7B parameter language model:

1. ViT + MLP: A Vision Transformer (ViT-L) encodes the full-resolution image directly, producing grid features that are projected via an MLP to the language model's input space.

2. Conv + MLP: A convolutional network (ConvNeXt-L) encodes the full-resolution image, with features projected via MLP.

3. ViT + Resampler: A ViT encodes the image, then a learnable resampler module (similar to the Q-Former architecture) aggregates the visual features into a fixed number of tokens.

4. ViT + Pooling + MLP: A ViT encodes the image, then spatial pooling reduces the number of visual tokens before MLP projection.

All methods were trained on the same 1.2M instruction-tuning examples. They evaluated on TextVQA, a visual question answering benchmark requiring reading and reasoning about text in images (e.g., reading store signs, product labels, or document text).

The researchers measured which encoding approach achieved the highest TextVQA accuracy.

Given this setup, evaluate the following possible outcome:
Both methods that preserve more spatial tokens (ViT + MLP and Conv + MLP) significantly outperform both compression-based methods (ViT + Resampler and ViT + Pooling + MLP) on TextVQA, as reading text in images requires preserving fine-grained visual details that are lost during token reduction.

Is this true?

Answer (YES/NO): YES